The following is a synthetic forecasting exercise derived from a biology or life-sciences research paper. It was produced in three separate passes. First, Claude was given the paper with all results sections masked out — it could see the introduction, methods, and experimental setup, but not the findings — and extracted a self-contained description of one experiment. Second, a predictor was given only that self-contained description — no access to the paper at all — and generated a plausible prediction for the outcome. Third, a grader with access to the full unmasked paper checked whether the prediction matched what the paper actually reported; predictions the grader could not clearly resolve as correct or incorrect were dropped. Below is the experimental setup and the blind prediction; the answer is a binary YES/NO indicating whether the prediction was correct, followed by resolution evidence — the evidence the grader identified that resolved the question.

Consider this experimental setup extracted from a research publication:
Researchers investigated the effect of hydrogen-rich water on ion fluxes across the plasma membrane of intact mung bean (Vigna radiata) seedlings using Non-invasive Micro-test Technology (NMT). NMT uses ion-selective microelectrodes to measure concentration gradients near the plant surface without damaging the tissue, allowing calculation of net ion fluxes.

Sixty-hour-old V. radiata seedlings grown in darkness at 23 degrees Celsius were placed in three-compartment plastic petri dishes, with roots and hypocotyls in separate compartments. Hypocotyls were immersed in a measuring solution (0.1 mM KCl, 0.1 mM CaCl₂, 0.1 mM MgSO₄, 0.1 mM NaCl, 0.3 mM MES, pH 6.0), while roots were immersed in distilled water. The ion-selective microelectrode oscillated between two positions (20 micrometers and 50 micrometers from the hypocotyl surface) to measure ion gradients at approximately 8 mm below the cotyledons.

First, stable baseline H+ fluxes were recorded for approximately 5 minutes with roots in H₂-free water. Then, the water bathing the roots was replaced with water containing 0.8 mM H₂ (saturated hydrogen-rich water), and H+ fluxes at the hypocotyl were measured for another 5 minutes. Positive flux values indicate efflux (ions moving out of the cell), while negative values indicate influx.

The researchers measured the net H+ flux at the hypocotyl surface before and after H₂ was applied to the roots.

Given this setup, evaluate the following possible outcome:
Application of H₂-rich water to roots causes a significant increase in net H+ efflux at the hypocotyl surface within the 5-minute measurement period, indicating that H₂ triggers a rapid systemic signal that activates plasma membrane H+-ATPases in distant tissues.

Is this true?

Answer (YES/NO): NO